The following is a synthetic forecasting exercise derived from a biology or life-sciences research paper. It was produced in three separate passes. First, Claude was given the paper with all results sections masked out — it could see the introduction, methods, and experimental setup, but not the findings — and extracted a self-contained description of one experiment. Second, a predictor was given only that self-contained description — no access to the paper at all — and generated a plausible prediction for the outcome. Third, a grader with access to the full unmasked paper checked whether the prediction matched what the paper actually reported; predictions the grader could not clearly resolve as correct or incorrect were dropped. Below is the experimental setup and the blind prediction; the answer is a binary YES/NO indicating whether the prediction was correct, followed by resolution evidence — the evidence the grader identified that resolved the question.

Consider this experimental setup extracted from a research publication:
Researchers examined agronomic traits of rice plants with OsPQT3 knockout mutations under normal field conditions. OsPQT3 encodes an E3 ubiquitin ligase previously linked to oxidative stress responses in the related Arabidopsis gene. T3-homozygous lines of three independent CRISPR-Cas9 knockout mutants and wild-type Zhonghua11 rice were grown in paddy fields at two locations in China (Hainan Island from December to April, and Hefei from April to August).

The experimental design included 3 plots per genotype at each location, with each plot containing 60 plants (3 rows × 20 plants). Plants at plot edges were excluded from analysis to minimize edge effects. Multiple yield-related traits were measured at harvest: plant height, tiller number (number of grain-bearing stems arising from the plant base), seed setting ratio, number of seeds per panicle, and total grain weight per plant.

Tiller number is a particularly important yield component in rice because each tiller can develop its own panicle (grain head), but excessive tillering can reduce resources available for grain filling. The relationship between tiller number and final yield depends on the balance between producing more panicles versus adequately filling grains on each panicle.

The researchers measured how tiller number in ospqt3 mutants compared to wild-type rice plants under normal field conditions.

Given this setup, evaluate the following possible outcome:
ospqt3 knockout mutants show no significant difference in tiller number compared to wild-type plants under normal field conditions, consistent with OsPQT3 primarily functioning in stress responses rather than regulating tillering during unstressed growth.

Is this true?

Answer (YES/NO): NO